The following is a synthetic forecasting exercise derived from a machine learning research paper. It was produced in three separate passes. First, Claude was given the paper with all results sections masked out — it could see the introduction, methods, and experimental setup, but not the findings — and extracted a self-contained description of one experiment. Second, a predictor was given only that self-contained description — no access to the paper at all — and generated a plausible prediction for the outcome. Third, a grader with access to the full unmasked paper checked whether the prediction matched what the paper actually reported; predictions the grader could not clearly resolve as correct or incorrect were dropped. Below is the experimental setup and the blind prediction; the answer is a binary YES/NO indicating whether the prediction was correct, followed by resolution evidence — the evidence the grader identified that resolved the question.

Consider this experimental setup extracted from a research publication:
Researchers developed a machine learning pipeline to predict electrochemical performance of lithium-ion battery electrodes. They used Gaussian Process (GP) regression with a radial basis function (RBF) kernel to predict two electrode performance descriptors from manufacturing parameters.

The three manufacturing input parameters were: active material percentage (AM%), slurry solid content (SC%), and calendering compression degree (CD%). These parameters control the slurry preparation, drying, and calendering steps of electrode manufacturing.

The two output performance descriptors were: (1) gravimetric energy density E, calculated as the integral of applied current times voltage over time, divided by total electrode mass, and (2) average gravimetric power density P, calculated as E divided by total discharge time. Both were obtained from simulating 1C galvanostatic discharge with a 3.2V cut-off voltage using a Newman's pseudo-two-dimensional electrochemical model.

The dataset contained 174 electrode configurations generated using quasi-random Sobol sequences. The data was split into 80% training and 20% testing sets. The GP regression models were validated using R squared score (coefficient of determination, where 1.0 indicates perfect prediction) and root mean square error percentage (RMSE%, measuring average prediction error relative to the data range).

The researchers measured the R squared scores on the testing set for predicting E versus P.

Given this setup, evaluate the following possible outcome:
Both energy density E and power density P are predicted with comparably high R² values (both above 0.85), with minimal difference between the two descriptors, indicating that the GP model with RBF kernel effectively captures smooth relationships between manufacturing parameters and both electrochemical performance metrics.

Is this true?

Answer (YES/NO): YES